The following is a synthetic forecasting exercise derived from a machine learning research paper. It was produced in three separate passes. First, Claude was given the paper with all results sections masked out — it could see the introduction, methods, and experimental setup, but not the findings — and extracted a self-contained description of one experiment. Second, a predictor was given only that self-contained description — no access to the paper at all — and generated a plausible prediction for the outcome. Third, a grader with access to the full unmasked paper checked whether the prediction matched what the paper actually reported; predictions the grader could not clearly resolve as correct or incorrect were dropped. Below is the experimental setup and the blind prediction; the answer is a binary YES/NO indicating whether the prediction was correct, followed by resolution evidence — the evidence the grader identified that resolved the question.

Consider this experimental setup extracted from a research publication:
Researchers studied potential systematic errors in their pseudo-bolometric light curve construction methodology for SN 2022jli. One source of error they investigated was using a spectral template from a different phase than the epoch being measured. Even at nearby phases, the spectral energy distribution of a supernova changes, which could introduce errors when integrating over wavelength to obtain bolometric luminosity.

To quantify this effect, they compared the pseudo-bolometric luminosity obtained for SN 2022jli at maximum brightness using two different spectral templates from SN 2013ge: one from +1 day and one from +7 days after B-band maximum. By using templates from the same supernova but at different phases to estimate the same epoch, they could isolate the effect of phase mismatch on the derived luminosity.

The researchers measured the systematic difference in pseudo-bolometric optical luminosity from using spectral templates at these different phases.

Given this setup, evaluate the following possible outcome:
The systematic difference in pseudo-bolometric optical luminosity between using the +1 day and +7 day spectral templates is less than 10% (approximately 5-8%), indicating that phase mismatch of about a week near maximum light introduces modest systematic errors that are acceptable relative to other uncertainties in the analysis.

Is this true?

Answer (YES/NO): NO